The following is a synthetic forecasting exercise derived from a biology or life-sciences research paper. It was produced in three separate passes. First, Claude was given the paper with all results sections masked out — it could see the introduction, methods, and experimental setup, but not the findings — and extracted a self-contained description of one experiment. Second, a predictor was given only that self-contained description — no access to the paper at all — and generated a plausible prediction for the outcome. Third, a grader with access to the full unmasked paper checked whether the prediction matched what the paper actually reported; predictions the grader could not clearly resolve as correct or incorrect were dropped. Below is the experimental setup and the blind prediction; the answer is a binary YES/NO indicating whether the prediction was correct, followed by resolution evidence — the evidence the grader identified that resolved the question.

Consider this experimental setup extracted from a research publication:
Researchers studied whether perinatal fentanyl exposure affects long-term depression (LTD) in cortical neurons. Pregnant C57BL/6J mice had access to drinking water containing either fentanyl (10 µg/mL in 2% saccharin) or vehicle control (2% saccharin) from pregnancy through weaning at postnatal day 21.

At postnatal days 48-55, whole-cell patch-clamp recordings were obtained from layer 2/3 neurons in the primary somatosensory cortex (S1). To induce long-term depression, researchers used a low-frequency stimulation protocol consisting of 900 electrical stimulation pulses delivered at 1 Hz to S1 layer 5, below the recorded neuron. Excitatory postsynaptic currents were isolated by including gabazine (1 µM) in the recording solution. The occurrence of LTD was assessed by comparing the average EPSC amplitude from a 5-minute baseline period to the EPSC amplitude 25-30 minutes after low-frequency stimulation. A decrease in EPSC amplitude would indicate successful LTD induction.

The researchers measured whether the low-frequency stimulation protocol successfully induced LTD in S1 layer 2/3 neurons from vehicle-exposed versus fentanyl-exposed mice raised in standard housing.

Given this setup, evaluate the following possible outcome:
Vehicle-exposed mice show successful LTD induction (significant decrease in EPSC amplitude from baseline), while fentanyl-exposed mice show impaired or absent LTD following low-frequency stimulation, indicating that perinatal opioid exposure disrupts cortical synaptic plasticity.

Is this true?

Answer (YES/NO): NO